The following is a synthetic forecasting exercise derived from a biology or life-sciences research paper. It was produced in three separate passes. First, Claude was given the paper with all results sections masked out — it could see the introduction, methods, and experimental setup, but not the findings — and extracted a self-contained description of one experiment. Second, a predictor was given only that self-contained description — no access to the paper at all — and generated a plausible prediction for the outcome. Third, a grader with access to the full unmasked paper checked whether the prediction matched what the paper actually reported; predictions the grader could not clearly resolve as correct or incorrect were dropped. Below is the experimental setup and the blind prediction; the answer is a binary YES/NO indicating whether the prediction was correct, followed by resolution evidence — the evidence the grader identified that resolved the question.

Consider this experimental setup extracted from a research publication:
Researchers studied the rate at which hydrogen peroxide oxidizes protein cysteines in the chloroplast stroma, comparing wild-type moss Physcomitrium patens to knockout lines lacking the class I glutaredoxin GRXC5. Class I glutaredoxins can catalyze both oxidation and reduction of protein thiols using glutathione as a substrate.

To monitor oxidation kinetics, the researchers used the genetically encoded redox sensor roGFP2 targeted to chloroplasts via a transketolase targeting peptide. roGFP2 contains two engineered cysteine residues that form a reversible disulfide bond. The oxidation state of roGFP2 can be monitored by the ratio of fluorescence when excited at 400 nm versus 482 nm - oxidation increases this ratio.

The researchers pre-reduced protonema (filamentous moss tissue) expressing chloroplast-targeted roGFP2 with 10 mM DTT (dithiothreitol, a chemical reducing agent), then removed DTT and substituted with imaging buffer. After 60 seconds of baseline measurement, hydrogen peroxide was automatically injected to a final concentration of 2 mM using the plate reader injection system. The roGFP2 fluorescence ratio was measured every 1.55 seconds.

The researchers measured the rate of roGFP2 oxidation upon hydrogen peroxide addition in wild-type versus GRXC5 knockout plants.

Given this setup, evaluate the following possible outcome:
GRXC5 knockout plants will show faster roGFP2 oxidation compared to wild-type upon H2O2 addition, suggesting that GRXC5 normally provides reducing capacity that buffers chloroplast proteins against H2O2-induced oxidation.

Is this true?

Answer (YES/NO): YES